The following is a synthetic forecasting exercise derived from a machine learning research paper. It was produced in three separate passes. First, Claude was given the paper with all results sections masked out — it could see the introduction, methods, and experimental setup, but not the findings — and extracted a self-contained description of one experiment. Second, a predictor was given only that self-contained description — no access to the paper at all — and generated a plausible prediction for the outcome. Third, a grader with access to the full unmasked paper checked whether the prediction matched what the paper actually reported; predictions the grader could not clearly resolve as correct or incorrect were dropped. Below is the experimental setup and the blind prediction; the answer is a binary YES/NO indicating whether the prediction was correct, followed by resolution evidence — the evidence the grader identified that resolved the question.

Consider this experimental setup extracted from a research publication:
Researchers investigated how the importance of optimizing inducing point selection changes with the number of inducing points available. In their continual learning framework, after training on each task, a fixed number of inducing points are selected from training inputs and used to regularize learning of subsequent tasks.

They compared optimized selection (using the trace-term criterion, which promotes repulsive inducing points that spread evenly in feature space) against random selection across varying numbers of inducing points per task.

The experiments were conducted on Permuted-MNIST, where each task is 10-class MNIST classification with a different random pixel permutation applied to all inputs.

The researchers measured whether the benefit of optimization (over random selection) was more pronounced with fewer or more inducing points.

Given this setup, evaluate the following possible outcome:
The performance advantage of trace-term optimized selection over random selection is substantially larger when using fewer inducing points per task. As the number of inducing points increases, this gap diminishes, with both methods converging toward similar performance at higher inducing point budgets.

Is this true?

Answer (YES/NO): YES